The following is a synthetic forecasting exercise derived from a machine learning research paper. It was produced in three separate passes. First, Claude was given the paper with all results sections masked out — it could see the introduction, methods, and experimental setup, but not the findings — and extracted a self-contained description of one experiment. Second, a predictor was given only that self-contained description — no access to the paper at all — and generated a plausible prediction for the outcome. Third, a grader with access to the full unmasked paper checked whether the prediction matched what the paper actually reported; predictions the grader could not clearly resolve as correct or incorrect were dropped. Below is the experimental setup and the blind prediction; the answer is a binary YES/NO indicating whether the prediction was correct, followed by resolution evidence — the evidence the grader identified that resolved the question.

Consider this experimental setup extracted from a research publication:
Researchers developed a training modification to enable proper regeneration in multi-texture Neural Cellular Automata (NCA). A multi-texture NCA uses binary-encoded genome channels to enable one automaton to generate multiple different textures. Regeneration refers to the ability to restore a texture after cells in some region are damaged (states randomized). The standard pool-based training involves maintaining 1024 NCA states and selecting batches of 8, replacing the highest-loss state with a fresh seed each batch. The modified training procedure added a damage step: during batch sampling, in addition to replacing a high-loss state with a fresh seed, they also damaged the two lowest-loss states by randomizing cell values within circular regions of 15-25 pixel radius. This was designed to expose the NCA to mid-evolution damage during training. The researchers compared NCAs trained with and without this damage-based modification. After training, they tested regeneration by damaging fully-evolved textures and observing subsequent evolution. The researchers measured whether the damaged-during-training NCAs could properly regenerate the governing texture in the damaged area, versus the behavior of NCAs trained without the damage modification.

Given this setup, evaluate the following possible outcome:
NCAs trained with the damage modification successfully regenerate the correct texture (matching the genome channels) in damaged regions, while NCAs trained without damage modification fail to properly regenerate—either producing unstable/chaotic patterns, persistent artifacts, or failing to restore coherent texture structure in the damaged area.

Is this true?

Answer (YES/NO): YES